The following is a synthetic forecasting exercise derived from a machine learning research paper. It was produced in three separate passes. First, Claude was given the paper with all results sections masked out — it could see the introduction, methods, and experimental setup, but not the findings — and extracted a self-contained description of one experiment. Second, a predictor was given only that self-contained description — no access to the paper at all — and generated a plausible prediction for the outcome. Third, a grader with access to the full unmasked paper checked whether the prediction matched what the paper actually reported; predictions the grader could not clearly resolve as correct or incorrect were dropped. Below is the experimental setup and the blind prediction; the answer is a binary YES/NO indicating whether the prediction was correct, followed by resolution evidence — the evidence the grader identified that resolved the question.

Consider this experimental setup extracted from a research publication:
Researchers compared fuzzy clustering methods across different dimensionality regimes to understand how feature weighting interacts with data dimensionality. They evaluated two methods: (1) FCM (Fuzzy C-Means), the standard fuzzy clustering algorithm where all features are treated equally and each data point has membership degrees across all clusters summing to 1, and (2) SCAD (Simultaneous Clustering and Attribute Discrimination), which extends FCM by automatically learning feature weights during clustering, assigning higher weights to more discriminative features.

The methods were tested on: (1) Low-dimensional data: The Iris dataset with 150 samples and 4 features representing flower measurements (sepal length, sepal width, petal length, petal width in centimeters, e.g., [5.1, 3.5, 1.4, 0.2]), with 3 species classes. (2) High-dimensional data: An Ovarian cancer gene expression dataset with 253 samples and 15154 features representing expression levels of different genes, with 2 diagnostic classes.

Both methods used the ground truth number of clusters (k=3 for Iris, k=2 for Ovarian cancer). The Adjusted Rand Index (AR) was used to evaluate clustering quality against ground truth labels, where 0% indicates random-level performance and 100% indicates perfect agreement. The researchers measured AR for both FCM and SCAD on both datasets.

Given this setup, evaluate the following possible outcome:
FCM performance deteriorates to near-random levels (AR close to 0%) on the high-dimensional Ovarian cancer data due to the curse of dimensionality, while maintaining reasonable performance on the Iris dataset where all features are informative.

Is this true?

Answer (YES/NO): NO